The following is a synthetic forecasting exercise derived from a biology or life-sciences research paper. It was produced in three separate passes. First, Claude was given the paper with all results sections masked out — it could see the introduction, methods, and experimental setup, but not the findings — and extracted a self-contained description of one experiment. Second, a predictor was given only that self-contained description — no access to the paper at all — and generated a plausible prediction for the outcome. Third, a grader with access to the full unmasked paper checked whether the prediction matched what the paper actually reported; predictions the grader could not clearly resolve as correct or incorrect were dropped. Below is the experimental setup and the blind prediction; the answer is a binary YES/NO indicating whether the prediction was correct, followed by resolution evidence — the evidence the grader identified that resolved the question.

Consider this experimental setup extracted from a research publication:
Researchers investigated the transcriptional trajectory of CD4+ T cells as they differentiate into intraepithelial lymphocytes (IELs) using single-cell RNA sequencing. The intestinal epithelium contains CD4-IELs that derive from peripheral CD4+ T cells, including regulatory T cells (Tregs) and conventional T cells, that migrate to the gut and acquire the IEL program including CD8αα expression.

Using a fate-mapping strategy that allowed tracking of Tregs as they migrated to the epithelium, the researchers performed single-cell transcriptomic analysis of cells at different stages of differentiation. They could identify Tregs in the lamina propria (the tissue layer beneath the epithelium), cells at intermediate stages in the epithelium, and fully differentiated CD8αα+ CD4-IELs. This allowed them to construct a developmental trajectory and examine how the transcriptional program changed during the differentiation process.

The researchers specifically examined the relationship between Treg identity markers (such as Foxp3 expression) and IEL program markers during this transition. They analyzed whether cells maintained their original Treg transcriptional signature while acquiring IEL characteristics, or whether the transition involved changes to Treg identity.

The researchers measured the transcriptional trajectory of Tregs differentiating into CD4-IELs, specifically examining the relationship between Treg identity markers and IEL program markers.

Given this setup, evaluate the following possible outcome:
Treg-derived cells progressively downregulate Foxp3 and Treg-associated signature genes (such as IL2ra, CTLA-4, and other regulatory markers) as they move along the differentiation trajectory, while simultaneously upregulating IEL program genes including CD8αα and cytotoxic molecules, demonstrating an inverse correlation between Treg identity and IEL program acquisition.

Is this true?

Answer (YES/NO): YES